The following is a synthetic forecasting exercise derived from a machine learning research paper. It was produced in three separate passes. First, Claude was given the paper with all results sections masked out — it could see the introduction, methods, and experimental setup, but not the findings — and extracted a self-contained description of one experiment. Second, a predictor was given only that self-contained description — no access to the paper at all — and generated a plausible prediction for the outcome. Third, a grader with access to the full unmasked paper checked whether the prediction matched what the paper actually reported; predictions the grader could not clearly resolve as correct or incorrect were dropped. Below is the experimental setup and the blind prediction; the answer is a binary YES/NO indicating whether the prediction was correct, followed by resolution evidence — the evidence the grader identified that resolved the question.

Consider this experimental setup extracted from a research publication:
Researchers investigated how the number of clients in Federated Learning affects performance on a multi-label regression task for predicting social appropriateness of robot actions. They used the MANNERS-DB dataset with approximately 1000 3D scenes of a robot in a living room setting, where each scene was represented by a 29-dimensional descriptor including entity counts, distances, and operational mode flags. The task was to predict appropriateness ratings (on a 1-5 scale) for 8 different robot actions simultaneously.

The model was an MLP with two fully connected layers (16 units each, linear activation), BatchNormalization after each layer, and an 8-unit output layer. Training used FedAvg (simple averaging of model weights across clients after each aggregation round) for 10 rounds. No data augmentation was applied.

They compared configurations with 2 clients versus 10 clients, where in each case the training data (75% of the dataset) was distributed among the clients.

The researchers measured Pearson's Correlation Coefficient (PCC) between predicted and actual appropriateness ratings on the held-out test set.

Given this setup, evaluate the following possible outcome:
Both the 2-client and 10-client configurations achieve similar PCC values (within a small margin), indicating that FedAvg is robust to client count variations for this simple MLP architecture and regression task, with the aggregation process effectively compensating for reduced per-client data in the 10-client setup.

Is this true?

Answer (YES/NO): YES